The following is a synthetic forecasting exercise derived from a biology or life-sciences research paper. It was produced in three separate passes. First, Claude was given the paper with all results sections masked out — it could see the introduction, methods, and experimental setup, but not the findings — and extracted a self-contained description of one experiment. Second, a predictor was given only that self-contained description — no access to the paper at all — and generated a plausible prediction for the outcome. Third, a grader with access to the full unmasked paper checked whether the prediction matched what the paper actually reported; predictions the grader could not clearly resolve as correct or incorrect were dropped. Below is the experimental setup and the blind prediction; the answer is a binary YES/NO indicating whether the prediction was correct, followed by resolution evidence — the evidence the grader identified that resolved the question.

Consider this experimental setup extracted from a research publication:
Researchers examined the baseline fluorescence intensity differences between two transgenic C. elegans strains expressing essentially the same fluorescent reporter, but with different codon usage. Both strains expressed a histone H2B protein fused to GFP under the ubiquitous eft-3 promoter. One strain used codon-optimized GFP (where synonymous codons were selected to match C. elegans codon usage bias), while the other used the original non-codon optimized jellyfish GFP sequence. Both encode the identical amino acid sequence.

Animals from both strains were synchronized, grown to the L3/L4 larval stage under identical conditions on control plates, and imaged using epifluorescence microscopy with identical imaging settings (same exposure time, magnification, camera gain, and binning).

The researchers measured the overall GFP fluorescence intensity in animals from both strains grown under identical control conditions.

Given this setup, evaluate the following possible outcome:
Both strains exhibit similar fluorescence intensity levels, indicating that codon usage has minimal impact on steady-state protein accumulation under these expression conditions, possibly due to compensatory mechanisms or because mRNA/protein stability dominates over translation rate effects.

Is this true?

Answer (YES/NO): NO